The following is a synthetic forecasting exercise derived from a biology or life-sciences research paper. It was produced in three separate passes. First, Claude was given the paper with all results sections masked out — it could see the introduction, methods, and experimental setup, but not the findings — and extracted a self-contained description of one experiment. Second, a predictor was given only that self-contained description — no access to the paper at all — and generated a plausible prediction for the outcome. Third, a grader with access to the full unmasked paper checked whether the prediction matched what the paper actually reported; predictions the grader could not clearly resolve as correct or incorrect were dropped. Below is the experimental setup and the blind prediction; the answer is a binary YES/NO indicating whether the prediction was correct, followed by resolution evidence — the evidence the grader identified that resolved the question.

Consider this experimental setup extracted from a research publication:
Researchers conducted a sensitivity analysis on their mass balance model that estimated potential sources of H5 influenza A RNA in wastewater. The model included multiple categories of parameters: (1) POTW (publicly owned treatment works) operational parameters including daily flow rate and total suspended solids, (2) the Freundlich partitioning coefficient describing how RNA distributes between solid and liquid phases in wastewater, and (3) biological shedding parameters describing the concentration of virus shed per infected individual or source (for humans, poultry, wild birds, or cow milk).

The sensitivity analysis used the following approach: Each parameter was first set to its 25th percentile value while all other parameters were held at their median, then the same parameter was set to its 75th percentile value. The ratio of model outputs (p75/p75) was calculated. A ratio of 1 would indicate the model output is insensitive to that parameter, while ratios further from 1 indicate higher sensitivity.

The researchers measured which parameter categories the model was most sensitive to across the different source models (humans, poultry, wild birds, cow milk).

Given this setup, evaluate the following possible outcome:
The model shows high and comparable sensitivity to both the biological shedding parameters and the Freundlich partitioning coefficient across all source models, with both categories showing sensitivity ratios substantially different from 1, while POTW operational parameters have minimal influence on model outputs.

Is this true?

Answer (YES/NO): NO